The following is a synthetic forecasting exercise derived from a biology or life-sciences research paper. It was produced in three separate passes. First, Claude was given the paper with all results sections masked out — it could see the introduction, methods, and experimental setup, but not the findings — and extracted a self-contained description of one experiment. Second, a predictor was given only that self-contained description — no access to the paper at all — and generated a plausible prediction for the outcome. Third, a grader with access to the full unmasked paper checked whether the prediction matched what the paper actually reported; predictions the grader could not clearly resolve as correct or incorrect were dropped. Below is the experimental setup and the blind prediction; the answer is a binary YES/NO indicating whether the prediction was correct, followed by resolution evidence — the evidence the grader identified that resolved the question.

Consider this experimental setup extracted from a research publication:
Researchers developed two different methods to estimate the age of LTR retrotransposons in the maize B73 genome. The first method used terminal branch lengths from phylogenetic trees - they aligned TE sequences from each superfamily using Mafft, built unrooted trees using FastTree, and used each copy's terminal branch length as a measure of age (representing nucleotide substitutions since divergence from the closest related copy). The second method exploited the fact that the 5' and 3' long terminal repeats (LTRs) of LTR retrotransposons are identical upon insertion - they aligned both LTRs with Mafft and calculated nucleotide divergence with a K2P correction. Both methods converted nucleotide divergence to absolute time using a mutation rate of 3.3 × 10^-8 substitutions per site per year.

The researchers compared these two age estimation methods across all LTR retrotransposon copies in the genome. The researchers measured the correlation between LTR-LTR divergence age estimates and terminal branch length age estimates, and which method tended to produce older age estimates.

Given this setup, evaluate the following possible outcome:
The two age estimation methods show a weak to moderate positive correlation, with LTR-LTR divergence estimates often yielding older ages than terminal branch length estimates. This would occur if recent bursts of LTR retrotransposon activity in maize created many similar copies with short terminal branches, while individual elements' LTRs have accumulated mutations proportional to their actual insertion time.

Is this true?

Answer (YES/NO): YES